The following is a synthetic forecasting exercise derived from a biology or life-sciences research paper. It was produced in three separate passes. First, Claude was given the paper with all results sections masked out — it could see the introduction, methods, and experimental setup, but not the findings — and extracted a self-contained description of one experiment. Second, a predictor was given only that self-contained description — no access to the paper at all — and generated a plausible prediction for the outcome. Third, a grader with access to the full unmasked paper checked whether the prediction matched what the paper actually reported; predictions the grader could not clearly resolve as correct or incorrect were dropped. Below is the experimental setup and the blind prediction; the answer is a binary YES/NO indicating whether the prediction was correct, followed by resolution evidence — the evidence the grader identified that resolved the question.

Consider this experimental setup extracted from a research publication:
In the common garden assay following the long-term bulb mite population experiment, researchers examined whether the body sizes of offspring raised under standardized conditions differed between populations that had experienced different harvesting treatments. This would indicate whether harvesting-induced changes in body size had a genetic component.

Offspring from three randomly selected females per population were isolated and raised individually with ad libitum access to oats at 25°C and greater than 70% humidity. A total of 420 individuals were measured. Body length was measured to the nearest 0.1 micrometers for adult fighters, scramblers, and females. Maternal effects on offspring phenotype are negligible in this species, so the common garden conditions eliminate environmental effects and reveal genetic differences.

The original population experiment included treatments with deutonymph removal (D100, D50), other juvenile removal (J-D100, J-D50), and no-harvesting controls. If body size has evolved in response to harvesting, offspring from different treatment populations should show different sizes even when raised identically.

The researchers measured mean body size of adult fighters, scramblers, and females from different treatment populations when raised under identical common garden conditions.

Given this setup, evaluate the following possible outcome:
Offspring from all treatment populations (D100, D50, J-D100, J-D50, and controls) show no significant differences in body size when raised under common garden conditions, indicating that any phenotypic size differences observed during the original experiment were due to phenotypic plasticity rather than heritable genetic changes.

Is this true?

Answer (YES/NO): YES